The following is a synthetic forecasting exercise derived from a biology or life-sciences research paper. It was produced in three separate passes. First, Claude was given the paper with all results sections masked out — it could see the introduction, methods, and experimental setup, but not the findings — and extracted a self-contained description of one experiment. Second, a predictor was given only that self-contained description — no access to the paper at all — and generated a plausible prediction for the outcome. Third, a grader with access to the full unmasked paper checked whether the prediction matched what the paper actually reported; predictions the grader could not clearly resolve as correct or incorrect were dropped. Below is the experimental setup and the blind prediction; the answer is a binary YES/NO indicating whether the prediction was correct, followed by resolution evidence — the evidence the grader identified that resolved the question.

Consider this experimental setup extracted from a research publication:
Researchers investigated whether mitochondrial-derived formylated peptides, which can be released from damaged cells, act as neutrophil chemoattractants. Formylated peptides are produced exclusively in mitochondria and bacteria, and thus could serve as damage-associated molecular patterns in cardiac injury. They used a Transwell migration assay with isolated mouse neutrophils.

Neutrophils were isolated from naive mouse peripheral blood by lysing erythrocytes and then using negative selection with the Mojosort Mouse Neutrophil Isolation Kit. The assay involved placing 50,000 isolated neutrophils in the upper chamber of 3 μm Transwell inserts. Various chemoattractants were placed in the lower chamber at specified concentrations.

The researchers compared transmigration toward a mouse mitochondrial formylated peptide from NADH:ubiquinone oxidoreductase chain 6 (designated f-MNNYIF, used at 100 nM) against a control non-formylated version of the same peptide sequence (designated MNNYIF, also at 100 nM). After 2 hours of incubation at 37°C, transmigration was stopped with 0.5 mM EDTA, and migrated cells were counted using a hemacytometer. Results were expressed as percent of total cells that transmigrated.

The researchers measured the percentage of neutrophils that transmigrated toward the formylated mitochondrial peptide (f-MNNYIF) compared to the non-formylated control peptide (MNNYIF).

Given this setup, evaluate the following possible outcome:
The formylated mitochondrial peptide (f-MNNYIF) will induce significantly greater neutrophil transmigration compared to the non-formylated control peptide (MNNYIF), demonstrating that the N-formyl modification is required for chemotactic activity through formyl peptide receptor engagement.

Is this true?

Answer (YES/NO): YES